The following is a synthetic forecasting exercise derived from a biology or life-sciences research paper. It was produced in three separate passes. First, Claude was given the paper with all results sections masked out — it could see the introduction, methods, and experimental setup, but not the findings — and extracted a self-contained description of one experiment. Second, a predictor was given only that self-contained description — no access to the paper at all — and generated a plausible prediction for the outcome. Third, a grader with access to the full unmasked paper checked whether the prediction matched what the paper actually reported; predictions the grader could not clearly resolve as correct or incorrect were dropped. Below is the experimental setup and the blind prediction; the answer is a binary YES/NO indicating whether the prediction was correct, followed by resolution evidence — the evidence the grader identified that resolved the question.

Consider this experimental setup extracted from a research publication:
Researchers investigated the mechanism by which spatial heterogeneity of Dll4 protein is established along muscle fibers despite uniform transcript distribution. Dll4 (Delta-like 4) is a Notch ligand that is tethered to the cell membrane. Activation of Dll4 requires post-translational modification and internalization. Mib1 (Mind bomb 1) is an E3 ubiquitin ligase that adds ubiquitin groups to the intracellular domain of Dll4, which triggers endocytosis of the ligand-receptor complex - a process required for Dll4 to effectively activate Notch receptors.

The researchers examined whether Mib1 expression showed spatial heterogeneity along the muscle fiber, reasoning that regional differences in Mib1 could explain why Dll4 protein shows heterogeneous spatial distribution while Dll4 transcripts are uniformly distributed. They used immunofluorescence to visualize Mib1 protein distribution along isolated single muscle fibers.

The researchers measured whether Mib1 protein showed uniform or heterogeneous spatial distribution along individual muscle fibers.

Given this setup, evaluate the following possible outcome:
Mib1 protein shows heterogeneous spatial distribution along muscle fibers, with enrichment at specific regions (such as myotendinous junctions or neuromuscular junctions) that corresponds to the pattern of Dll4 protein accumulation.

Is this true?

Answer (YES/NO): NO